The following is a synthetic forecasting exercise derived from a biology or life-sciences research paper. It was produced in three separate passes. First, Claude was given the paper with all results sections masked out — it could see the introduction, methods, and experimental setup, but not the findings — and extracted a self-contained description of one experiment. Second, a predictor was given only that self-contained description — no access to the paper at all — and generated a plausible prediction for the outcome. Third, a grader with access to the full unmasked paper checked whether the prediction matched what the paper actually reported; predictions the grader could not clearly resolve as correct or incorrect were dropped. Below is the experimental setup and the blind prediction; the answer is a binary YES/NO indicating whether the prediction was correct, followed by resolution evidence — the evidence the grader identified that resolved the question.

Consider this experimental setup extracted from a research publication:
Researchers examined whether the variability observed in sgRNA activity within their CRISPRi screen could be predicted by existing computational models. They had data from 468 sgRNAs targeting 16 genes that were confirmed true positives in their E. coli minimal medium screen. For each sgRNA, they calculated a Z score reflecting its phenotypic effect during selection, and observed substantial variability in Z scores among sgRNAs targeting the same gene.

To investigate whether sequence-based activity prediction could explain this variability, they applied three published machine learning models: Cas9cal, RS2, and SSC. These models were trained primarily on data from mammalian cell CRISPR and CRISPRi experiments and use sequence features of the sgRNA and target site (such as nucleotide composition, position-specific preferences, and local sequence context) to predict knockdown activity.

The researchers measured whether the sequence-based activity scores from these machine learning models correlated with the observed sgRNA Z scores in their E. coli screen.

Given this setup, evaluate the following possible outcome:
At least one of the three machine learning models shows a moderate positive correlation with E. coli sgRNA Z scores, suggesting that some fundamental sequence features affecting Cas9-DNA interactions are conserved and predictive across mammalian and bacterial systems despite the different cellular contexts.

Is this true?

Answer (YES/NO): NO